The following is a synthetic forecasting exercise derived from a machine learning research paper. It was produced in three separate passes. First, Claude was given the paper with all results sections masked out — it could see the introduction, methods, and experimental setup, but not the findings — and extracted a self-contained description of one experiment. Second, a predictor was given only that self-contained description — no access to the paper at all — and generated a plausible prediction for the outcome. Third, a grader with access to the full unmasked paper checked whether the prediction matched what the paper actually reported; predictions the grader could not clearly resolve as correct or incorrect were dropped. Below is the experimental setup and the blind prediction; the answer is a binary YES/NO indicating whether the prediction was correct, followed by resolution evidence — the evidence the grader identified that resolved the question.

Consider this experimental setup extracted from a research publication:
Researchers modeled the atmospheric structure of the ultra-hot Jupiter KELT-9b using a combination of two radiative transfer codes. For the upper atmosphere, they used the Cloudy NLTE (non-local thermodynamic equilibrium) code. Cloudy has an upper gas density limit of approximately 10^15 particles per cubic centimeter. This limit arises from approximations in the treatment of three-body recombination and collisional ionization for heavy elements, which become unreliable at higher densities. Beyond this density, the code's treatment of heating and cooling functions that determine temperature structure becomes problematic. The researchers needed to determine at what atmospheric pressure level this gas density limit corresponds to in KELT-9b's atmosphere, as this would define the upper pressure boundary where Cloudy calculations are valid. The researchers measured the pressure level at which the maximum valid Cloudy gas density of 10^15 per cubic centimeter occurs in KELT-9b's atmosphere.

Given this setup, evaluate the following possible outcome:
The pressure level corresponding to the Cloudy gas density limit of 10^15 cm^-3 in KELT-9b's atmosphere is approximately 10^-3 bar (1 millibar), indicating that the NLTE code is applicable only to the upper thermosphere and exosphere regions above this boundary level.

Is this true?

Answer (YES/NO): YES